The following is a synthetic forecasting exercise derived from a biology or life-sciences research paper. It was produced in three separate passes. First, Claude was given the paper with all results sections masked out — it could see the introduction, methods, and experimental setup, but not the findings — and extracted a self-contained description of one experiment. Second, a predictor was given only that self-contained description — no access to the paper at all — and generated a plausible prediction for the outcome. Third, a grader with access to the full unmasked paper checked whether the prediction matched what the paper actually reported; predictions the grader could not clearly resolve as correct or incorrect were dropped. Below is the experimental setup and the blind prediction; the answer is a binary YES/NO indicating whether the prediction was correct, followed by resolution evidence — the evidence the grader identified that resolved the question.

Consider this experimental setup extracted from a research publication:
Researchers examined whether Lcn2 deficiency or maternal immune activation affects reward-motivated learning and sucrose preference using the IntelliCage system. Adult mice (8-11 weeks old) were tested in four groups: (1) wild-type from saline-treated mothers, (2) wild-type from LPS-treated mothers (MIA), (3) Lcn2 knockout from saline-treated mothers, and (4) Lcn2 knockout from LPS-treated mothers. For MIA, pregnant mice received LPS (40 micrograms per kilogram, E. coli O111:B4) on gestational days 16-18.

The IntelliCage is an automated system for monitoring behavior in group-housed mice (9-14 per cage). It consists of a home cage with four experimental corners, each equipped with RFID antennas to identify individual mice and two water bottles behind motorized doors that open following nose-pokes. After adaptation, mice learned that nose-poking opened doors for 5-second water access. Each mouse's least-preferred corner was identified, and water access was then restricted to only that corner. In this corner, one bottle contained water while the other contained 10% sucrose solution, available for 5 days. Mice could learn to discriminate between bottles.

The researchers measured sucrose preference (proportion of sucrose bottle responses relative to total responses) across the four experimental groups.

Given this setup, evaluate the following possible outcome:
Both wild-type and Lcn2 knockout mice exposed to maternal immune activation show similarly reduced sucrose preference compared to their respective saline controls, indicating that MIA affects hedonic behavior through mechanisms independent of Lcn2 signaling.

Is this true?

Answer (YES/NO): NO